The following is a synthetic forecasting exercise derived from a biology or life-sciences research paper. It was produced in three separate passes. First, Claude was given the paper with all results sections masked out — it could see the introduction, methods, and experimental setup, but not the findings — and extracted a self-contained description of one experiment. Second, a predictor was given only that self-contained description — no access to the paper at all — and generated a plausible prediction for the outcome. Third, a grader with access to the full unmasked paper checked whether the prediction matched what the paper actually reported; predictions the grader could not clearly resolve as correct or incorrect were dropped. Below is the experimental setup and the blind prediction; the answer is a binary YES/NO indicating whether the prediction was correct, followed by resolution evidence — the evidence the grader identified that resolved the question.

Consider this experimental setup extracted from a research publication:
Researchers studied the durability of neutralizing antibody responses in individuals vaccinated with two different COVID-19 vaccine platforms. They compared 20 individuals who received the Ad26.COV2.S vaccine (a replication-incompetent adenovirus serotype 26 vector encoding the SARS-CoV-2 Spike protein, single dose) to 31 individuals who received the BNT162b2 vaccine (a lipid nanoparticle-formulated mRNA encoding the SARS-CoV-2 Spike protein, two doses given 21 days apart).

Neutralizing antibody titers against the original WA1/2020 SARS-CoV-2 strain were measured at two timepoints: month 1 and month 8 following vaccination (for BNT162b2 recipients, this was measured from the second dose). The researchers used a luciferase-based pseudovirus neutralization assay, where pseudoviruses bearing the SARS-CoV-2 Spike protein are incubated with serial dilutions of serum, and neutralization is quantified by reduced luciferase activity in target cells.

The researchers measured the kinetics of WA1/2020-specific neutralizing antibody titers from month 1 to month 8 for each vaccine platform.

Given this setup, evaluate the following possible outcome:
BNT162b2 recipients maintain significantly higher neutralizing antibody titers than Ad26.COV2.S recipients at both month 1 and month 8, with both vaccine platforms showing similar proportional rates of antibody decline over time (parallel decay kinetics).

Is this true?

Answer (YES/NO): NO